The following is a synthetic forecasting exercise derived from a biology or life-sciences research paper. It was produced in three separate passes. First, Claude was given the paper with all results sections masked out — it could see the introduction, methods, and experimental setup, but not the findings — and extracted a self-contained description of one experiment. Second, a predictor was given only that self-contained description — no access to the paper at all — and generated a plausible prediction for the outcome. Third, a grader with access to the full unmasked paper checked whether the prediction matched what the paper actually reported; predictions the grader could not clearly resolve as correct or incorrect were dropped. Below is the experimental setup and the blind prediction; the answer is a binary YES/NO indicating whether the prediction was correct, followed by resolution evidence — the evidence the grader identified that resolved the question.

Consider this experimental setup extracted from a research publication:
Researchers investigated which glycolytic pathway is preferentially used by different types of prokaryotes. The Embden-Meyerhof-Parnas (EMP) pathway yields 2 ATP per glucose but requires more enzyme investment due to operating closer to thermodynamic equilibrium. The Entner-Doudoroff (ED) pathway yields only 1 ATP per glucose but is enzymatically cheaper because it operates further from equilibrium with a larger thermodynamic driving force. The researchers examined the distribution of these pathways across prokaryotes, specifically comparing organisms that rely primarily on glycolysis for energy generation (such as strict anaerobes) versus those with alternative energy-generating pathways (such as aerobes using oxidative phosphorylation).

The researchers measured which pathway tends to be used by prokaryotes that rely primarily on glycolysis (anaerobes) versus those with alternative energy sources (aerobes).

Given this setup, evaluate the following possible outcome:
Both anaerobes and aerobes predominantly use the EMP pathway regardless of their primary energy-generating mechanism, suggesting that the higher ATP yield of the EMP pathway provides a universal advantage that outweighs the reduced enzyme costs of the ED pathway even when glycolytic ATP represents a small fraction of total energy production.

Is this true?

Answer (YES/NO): NO